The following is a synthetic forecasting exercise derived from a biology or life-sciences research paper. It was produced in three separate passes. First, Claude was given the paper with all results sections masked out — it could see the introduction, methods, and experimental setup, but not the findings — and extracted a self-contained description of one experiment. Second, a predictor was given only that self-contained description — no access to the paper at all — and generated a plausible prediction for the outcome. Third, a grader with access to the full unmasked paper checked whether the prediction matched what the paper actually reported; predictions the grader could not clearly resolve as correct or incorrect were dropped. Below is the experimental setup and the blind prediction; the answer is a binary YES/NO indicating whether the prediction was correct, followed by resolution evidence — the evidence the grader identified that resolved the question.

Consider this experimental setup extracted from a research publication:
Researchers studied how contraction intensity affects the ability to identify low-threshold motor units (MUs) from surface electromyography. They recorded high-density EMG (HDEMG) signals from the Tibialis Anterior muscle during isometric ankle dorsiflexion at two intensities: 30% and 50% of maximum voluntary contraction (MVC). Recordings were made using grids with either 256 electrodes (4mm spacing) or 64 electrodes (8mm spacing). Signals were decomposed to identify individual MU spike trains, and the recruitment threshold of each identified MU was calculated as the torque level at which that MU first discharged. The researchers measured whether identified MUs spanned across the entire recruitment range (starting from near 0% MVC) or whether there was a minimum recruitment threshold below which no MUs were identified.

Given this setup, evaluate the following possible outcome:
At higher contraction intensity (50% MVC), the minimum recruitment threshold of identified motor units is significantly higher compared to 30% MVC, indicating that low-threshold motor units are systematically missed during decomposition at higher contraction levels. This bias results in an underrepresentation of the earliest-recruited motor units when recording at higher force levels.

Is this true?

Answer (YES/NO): YES